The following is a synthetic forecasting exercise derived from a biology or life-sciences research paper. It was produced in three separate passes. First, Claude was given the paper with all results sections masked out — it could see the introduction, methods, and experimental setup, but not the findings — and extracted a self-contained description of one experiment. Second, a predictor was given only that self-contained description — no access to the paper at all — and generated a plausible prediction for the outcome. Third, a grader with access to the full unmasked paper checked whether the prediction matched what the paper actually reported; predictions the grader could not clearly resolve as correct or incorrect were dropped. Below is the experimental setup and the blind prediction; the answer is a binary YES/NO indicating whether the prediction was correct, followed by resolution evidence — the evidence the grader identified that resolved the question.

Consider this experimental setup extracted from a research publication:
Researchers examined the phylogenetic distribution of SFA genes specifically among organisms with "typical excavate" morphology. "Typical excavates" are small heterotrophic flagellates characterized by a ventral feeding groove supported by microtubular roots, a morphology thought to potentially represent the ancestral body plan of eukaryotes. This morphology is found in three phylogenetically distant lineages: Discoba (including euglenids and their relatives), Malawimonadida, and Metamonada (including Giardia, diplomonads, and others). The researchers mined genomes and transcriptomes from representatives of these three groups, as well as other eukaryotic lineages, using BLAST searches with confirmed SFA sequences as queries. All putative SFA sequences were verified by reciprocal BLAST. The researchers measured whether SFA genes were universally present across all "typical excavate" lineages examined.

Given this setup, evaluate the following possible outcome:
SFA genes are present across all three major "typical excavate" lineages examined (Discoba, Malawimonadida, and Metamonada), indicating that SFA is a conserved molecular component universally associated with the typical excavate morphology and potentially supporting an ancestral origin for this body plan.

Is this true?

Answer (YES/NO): YES